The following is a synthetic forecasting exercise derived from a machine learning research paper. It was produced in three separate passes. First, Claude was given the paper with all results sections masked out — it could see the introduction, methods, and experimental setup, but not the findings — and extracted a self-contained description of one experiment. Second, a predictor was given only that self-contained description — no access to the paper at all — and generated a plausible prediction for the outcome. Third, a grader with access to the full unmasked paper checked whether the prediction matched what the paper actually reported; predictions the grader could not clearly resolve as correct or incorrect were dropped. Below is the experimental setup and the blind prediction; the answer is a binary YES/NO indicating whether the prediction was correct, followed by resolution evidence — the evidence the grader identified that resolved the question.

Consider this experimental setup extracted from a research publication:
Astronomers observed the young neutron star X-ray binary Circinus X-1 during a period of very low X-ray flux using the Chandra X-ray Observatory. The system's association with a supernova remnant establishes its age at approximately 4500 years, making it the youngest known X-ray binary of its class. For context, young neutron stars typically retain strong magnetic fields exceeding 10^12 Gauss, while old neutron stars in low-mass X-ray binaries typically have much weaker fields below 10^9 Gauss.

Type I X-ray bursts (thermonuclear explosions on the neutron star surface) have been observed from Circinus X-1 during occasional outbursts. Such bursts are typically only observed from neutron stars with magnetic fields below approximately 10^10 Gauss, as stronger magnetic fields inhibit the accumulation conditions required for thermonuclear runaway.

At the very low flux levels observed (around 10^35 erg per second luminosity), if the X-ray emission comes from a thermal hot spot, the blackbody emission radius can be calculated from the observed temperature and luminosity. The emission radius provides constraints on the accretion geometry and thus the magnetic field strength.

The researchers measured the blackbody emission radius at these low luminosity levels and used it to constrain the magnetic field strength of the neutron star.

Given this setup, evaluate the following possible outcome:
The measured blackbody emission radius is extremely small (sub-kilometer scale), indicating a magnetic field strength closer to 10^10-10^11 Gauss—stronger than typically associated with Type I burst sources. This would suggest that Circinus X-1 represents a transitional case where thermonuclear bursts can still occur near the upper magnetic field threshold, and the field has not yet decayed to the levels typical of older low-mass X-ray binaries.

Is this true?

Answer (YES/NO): YES